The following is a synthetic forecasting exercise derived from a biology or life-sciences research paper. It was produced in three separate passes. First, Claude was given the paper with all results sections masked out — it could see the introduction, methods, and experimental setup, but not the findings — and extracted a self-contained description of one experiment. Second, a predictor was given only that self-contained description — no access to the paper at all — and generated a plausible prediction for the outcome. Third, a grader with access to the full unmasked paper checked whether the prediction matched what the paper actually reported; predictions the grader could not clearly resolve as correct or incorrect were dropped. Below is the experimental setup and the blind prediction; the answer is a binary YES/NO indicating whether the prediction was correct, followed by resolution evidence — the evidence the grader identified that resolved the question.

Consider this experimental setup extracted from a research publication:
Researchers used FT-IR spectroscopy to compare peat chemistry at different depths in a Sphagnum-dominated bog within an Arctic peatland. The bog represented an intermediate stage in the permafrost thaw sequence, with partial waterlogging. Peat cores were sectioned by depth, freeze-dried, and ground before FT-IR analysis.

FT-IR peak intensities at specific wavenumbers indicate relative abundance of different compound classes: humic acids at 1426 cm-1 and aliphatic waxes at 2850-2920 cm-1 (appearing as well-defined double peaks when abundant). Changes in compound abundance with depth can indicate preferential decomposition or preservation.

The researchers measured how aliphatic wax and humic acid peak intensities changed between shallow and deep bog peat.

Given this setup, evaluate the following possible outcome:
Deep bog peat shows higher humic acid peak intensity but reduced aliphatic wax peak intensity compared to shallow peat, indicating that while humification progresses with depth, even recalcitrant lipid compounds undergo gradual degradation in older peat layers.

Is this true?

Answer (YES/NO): NO